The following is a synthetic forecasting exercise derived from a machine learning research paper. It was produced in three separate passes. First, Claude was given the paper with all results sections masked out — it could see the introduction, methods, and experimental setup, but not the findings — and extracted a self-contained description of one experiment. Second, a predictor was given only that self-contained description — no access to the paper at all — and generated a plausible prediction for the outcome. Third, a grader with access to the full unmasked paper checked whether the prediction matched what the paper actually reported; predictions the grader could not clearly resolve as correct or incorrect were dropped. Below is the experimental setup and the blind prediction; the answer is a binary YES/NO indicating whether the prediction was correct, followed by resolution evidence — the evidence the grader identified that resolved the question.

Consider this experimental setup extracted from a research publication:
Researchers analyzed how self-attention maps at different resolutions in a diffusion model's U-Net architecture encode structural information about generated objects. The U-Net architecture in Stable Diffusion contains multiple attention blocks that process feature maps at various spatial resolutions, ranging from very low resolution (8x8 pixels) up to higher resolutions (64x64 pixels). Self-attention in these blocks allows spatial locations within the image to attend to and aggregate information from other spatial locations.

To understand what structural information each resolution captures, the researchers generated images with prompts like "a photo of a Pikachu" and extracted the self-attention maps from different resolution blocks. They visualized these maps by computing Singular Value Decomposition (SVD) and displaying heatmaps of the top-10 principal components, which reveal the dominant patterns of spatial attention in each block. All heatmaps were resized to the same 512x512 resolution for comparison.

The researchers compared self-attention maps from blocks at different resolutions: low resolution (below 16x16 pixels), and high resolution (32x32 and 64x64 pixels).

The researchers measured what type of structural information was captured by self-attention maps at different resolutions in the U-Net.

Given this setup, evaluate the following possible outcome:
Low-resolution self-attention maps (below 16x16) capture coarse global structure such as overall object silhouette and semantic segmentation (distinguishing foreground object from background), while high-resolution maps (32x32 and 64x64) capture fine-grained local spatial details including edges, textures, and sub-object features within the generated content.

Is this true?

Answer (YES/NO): NO